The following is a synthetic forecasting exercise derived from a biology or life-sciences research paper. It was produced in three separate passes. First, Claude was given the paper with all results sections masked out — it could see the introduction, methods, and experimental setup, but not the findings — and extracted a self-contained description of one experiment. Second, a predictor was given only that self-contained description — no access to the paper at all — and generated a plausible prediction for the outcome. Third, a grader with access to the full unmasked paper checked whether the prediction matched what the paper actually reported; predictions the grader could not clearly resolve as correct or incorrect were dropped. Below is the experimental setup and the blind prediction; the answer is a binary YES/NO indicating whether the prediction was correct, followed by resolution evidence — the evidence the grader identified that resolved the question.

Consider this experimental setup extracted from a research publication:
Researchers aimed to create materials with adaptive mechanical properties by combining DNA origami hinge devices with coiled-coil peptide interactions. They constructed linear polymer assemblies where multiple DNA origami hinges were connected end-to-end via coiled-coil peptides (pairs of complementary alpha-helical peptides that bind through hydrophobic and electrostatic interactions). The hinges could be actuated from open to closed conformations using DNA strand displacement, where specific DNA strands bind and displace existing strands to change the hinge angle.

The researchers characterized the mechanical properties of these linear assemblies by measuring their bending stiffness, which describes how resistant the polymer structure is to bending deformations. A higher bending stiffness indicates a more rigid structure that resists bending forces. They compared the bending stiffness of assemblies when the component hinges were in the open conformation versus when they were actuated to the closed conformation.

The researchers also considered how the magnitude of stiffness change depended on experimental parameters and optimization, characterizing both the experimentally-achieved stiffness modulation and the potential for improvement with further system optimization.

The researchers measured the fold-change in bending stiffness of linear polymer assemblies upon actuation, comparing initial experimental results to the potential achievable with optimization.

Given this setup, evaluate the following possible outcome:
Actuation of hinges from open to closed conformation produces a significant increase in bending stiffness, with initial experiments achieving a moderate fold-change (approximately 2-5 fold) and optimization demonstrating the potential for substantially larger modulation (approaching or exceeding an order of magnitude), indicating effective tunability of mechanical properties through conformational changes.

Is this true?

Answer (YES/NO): YES